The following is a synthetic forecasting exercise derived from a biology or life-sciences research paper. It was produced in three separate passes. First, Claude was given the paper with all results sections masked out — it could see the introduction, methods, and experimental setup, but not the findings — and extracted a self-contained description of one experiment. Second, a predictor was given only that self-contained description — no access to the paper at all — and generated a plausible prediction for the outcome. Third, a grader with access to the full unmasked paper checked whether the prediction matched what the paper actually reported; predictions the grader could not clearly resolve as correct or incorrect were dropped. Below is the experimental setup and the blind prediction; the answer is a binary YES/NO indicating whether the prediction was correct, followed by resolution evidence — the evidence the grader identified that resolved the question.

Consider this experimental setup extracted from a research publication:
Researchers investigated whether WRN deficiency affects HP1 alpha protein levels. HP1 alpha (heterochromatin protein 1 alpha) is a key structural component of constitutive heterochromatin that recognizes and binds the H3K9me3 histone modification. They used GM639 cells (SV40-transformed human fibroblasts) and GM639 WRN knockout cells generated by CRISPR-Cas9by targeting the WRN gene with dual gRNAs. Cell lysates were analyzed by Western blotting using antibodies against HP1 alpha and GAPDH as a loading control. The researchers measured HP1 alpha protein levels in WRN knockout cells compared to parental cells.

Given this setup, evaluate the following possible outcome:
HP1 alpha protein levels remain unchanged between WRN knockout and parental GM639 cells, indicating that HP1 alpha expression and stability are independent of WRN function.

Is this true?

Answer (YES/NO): YES